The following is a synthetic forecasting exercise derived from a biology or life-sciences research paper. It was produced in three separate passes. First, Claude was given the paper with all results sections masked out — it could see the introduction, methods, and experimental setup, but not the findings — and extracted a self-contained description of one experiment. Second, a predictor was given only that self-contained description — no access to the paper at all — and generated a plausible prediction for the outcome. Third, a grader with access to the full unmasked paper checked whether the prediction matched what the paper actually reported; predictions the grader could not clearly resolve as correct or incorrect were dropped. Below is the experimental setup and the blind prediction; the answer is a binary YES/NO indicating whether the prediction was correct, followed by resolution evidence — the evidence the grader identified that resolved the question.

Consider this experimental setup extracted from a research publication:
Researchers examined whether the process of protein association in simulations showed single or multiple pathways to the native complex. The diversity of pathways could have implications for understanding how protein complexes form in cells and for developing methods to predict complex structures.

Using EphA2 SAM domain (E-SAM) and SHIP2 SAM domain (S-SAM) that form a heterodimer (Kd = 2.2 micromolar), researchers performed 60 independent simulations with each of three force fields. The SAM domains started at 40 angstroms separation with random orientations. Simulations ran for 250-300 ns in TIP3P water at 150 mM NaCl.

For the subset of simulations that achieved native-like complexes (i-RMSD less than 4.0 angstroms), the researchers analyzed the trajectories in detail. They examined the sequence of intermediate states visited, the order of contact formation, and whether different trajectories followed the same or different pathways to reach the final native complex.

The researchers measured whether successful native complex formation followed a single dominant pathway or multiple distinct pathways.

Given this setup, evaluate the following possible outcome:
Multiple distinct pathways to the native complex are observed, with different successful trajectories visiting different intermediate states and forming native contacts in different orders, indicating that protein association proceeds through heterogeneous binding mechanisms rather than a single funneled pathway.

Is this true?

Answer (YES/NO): YES